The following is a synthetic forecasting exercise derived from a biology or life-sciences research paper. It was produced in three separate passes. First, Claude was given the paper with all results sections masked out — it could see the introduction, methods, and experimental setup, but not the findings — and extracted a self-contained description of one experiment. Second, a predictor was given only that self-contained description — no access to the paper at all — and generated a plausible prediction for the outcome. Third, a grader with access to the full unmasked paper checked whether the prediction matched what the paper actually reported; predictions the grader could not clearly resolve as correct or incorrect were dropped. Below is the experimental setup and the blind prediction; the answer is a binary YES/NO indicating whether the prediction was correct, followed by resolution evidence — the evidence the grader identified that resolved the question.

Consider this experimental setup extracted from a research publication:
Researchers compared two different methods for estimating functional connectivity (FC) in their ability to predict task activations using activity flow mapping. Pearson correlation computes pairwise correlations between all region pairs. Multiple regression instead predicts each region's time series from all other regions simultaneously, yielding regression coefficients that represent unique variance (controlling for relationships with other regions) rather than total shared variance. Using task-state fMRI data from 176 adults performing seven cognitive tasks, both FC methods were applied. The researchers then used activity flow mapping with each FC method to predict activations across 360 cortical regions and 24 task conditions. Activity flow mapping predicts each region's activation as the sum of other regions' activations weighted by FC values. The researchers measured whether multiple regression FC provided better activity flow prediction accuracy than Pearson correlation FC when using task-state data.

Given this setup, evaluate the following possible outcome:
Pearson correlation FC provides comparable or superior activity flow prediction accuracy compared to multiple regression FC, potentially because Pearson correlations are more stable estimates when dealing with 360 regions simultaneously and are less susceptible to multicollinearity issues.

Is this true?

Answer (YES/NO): NO